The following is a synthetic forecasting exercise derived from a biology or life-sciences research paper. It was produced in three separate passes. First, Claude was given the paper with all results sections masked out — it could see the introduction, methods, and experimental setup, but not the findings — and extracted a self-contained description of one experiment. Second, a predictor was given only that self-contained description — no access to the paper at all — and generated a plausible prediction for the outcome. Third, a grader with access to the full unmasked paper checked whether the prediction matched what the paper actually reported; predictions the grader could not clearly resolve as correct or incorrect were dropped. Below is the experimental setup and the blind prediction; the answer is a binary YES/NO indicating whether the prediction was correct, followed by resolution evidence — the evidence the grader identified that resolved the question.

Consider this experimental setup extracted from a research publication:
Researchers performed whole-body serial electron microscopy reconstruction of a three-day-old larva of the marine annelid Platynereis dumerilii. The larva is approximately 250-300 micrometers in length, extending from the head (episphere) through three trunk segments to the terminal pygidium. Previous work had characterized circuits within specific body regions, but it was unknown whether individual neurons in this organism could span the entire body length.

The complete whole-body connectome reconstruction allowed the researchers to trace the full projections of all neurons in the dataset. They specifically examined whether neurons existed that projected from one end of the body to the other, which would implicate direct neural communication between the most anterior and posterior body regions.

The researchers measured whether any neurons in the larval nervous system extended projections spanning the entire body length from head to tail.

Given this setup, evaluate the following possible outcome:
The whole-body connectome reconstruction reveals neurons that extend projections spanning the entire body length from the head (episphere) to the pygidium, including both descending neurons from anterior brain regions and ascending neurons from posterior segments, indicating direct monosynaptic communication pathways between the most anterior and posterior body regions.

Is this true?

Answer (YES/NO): YES